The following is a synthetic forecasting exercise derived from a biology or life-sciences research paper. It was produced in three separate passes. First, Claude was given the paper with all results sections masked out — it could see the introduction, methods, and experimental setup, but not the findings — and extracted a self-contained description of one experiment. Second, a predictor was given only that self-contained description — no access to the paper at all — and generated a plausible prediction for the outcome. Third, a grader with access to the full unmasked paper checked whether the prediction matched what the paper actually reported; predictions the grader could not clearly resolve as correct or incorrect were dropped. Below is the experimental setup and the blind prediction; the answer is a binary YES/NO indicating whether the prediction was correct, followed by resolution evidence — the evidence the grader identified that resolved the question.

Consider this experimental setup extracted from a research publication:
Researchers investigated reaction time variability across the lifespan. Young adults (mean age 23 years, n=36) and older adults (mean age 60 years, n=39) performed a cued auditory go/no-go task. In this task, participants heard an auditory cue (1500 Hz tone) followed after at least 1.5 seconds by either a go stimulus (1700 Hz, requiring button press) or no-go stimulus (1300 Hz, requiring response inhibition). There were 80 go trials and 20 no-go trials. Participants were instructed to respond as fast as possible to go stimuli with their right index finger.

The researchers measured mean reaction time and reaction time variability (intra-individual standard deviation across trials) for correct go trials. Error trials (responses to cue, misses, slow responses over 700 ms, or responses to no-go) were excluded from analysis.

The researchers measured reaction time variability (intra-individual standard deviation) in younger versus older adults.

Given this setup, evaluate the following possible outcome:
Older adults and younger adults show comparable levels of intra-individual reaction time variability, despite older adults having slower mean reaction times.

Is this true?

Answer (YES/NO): NO